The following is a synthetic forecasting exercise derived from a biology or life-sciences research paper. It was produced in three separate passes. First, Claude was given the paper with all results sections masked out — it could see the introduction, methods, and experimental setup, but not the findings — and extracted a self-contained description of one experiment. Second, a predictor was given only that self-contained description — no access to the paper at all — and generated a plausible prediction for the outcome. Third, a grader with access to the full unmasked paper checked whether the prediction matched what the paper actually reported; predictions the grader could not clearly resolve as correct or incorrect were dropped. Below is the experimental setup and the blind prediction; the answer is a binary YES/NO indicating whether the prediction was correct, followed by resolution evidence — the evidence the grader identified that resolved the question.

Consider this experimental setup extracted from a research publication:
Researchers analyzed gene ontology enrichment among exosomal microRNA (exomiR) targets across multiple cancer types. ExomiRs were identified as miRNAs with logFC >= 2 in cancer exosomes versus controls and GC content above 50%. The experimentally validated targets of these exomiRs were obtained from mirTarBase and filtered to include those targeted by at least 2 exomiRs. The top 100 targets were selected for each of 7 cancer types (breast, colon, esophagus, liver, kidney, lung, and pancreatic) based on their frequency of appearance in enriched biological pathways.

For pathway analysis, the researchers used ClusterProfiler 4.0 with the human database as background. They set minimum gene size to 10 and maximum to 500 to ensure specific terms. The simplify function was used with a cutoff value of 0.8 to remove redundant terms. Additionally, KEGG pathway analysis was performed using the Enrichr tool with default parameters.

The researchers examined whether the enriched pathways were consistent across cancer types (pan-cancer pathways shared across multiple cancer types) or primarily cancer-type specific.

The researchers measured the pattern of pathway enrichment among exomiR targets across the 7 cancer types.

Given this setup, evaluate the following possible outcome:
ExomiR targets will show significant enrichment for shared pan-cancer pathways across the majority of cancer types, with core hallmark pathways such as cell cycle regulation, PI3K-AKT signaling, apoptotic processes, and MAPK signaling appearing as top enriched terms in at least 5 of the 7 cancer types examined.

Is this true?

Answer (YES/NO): NO